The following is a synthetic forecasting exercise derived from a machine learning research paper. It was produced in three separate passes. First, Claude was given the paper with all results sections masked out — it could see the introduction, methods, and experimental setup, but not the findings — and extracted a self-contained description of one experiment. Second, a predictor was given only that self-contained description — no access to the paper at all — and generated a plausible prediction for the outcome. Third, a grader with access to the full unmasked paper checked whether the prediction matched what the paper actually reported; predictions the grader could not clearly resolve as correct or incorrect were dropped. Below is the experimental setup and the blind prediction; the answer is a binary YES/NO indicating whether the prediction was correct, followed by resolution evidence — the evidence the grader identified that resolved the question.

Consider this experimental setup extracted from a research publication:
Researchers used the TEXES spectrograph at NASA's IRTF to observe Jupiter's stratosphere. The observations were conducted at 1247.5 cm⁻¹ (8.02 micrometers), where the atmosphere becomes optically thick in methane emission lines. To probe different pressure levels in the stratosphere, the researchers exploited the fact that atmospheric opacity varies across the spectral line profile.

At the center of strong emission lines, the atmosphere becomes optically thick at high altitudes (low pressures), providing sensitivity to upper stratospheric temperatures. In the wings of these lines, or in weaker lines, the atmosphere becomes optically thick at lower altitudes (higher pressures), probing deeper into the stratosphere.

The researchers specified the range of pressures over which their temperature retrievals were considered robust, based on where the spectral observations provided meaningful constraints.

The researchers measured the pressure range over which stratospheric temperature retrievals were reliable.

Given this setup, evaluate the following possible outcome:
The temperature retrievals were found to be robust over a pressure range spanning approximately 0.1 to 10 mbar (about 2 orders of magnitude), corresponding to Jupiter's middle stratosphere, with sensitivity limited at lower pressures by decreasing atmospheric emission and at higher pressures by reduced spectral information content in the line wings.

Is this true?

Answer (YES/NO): NO